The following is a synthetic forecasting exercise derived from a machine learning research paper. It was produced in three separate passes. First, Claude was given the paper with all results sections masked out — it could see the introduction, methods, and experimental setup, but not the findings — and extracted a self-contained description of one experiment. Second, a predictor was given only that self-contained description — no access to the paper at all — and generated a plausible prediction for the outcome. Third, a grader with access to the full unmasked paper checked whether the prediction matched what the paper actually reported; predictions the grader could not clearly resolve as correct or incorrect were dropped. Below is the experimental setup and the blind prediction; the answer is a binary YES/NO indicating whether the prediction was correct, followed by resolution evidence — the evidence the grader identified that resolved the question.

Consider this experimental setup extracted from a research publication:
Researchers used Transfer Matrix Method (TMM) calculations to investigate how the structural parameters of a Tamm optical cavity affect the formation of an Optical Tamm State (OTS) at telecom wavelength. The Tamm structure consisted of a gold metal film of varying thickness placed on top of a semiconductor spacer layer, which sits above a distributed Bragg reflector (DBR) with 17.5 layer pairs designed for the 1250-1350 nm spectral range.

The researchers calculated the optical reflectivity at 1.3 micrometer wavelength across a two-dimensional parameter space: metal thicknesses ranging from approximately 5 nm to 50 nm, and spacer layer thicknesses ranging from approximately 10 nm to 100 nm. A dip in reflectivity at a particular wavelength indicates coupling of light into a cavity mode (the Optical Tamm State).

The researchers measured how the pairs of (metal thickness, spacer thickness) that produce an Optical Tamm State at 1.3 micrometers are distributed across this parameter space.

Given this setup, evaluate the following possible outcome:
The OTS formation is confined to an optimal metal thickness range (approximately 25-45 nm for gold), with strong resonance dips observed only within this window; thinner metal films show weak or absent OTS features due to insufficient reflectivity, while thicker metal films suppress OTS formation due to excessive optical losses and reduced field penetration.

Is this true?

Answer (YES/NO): NO